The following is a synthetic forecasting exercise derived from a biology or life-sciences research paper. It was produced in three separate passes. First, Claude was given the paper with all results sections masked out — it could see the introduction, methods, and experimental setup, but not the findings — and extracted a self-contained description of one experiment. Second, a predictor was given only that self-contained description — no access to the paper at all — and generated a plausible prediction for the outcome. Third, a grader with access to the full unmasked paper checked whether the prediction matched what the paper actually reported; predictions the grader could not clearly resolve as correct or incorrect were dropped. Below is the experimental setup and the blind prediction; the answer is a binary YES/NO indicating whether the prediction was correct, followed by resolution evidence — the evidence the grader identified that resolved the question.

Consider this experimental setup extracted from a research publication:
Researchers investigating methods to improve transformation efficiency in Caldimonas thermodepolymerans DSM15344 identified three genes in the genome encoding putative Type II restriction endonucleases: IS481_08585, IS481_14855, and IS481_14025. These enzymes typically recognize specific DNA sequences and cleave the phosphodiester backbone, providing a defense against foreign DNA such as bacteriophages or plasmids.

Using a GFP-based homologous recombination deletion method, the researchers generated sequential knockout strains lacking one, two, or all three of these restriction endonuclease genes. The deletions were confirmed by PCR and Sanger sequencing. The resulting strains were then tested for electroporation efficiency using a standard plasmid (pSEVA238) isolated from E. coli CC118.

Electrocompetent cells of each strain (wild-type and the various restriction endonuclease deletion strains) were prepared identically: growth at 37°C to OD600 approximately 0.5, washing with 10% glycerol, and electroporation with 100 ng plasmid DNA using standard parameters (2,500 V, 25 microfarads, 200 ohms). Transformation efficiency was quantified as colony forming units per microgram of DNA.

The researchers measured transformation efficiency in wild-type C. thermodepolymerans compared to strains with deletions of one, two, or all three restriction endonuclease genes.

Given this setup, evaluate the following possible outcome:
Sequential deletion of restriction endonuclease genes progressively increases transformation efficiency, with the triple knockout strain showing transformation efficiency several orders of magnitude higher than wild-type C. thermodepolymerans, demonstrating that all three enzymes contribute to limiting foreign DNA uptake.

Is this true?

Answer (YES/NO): NO